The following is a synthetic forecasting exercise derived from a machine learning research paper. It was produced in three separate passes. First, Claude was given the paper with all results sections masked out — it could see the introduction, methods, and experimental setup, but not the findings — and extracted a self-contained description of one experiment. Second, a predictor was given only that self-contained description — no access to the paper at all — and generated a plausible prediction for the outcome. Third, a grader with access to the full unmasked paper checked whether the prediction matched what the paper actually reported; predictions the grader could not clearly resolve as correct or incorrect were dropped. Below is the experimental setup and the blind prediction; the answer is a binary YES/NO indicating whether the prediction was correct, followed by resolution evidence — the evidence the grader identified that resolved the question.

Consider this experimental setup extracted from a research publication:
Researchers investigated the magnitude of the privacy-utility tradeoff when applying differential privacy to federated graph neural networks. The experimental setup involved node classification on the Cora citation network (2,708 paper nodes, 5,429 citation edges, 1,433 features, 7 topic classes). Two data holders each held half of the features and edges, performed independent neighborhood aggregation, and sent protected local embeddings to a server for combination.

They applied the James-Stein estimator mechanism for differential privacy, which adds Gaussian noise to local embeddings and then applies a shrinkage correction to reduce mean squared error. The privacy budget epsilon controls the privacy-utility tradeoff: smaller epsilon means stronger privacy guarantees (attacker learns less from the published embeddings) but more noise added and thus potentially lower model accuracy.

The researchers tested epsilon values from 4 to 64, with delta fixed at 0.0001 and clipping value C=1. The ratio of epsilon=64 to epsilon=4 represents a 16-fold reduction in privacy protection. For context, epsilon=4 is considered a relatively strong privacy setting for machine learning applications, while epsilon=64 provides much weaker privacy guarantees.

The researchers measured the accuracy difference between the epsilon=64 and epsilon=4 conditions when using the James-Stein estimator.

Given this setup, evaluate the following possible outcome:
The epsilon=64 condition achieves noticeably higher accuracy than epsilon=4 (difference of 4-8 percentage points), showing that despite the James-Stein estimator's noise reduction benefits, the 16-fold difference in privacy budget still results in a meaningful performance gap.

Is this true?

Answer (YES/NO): NO